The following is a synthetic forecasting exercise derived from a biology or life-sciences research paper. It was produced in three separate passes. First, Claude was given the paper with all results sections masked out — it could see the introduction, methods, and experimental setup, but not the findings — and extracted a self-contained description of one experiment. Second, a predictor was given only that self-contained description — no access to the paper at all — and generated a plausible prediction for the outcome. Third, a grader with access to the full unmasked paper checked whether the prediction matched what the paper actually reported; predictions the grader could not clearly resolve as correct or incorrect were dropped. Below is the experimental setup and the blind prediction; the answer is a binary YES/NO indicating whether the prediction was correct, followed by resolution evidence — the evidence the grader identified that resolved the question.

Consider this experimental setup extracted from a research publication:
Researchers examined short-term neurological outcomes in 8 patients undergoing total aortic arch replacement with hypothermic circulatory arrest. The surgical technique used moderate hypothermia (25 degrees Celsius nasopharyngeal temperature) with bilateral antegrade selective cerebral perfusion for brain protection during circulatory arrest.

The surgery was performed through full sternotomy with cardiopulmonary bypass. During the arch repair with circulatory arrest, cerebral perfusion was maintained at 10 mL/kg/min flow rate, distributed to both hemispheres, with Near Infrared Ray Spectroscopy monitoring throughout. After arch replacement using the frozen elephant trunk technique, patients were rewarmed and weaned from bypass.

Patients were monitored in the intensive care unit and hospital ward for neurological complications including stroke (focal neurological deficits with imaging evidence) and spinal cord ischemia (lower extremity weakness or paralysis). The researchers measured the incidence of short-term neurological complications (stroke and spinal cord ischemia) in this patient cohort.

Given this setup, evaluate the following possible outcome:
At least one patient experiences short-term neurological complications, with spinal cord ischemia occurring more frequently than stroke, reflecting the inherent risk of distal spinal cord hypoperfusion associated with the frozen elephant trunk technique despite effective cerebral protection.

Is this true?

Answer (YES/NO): NO